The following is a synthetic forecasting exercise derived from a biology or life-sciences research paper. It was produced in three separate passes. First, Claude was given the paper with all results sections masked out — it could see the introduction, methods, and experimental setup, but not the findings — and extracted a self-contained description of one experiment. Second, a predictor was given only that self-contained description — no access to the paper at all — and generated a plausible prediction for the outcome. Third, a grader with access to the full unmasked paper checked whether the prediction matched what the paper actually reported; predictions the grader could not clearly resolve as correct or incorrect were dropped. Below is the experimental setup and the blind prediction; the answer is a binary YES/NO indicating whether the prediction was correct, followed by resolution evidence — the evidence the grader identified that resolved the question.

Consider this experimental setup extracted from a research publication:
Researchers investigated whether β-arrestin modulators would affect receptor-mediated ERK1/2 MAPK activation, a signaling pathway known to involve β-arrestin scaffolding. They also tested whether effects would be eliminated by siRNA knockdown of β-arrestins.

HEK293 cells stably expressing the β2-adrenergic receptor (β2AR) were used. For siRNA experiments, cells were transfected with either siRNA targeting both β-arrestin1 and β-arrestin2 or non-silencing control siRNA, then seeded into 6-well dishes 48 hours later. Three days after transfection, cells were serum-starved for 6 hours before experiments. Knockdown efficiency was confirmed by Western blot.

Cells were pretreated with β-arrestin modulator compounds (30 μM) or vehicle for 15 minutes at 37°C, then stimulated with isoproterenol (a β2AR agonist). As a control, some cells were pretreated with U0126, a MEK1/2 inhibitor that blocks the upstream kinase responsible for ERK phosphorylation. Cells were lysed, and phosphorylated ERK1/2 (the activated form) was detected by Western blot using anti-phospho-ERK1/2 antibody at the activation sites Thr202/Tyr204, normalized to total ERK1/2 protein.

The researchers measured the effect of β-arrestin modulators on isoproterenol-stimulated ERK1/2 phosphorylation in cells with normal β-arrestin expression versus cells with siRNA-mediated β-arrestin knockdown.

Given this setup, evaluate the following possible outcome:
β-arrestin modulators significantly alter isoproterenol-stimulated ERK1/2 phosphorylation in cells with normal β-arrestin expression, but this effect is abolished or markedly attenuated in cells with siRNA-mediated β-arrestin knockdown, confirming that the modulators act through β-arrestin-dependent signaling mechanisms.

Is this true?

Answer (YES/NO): NO